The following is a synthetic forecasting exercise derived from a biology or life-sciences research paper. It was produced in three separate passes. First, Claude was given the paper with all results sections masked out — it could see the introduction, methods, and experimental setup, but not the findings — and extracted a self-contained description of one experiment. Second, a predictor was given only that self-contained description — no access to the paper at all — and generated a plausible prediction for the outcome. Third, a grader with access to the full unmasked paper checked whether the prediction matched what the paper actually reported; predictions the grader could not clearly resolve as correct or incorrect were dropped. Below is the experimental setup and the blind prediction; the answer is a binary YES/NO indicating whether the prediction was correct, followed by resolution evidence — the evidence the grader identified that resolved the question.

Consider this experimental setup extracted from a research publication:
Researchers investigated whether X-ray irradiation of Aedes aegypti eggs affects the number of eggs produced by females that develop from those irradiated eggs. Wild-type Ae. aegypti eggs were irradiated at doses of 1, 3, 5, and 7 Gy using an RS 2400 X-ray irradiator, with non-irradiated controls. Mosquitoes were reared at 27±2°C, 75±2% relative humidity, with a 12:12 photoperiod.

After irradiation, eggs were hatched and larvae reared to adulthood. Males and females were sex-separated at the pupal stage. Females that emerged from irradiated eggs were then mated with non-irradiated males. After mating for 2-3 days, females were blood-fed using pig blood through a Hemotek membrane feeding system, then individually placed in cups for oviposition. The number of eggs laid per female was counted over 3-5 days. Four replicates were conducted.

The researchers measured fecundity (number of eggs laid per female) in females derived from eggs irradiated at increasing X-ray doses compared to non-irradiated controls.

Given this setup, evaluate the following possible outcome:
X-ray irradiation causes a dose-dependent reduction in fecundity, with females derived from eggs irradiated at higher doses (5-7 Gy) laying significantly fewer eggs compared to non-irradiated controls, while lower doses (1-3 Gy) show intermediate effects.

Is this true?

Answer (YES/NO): NO